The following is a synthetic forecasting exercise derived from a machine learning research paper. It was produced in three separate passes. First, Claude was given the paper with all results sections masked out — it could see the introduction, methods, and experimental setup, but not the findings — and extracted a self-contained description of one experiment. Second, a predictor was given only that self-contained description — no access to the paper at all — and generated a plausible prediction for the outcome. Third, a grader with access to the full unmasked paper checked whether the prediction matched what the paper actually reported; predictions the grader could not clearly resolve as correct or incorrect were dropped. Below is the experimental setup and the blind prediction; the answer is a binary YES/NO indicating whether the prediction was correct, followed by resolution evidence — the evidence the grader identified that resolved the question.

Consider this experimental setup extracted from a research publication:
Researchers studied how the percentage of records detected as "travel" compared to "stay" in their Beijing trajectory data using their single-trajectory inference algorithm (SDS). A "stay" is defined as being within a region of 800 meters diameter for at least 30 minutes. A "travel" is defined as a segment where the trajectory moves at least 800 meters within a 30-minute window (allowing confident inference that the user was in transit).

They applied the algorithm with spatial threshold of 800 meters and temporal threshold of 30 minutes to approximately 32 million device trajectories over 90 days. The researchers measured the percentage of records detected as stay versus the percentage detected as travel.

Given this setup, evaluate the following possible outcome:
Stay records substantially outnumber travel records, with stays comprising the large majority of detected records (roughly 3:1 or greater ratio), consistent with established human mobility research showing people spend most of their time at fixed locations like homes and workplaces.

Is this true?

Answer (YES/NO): YES